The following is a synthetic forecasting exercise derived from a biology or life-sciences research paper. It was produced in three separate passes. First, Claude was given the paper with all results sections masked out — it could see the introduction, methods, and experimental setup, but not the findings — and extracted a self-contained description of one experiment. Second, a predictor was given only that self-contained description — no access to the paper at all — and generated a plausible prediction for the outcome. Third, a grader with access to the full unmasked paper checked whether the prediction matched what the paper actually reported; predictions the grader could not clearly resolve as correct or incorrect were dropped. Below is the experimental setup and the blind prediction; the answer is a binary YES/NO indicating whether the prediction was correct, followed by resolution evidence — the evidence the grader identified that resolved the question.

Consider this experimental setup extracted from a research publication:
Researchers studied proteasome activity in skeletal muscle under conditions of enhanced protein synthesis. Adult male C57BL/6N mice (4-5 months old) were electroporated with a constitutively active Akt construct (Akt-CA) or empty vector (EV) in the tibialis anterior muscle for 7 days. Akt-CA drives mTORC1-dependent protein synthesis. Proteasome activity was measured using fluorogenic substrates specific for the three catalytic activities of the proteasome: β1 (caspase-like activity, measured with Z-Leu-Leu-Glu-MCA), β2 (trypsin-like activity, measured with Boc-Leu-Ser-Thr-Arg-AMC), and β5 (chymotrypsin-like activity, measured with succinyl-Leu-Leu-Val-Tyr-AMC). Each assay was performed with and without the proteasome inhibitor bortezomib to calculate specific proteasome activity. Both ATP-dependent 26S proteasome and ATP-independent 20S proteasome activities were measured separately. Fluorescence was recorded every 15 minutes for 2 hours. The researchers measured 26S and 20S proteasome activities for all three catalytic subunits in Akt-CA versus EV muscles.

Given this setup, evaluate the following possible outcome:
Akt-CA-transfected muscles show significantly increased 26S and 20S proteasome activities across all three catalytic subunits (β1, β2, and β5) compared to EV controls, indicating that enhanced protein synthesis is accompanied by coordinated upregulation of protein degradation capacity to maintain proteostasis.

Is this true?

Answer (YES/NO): NO